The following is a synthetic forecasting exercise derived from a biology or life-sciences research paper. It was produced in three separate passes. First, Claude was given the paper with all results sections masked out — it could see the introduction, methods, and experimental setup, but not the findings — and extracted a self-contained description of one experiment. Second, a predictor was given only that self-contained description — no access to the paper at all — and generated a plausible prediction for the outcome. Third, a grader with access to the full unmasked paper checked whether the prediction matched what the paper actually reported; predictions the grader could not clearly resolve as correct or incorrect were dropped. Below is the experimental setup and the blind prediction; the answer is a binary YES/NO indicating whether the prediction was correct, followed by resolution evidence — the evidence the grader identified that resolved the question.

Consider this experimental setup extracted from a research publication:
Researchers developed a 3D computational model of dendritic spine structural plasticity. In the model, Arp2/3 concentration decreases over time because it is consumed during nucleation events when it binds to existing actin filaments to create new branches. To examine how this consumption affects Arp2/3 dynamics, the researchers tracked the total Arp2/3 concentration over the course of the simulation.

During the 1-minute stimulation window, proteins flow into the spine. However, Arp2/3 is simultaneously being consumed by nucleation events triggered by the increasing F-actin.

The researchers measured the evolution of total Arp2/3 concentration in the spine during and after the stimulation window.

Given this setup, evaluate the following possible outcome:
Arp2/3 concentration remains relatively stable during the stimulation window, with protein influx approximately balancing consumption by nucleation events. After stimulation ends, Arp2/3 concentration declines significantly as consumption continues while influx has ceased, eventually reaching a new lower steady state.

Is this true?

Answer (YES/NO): NO